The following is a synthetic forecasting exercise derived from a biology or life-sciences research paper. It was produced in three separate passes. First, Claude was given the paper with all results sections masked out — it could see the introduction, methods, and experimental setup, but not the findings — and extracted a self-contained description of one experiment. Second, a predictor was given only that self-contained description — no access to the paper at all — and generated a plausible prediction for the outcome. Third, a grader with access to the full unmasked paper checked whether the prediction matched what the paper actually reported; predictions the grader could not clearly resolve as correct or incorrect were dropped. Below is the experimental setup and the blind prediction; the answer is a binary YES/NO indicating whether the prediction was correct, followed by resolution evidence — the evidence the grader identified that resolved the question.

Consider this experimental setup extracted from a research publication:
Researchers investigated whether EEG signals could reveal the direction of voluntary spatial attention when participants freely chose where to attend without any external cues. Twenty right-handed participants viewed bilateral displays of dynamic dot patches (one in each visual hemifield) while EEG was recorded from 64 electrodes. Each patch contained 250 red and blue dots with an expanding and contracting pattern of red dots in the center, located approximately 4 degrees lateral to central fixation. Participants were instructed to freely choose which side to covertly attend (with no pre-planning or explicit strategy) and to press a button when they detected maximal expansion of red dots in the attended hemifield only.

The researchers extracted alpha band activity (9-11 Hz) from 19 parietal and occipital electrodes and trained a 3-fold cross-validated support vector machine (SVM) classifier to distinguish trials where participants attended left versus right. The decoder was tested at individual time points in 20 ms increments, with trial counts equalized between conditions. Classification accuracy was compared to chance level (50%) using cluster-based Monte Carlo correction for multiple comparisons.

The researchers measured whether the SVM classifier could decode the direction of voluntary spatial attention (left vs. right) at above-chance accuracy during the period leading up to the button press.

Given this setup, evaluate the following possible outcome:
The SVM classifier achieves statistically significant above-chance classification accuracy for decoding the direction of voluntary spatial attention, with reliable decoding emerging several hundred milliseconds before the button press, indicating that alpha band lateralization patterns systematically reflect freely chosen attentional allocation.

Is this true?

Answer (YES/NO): YES